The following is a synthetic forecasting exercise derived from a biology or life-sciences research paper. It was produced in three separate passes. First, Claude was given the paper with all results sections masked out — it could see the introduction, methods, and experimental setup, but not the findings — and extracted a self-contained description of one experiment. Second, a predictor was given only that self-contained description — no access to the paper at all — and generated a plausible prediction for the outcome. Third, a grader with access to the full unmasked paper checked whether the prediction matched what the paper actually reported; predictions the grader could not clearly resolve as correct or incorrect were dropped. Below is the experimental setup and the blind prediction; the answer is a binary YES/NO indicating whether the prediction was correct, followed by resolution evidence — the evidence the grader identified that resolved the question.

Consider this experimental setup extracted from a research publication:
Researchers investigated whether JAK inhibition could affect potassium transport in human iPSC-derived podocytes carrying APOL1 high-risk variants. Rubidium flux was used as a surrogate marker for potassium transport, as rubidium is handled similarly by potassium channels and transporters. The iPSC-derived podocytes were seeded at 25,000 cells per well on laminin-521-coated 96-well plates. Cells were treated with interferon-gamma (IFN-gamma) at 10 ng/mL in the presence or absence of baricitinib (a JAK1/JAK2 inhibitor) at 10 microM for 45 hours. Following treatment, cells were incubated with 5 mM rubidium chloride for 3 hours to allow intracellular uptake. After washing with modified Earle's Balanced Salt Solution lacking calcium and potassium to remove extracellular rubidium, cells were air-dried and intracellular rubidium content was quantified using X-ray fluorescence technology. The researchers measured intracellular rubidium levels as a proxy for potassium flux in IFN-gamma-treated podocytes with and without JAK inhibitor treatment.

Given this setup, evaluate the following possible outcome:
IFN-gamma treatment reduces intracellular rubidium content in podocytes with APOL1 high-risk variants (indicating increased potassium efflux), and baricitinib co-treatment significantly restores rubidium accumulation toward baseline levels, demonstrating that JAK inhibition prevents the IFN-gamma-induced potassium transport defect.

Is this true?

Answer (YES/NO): YES